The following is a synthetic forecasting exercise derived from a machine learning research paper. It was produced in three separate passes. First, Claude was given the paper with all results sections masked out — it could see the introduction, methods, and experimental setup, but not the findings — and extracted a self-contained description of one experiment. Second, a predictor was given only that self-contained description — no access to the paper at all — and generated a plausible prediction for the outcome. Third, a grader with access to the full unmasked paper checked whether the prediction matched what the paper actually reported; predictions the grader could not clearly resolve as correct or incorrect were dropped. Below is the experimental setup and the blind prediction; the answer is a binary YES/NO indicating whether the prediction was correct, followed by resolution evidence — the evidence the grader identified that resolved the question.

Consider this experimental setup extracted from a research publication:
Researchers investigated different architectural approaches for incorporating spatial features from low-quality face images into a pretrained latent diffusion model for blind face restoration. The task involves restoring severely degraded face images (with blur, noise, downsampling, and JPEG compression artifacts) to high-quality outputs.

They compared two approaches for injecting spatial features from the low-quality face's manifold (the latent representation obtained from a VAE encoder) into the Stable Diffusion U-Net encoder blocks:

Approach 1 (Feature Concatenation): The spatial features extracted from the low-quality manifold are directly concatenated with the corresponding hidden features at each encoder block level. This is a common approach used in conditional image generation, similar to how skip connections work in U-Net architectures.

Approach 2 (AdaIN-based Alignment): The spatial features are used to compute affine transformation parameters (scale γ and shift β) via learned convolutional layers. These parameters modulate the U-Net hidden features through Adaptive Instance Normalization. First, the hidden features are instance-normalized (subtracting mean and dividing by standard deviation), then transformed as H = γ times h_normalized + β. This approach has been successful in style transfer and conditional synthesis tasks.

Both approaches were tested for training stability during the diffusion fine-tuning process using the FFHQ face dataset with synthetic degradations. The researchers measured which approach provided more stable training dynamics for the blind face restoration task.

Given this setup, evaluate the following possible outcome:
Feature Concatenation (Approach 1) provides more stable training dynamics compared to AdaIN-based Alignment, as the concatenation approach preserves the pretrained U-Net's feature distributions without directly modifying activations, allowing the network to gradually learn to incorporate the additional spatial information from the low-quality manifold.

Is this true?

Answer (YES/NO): NO